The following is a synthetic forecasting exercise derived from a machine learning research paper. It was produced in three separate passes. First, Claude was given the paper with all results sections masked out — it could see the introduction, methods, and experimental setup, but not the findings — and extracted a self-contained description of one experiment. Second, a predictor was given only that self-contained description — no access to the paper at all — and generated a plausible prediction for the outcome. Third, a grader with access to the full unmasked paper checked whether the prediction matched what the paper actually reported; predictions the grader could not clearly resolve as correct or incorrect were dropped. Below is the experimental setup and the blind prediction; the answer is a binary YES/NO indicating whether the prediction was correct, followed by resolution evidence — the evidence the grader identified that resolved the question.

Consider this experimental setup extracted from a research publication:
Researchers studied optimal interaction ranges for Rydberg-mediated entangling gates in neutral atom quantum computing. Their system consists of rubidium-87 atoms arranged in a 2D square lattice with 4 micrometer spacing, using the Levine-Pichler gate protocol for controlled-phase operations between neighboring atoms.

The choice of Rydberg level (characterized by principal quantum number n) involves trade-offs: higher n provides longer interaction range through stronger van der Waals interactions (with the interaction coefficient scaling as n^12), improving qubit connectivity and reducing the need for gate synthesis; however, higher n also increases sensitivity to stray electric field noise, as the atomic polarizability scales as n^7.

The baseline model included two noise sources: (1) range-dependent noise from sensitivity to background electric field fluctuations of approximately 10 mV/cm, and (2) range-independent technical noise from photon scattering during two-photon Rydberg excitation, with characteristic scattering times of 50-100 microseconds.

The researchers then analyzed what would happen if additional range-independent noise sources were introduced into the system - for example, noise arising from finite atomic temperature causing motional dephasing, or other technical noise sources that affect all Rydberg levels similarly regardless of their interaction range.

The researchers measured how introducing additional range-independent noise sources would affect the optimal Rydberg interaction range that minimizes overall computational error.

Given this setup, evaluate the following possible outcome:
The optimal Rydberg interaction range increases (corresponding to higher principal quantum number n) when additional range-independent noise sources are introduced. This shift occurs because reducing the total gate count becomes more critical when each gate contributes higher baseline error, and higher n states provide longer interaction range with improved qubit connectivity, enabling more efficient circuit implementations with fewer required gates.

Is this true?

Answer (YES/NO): YES